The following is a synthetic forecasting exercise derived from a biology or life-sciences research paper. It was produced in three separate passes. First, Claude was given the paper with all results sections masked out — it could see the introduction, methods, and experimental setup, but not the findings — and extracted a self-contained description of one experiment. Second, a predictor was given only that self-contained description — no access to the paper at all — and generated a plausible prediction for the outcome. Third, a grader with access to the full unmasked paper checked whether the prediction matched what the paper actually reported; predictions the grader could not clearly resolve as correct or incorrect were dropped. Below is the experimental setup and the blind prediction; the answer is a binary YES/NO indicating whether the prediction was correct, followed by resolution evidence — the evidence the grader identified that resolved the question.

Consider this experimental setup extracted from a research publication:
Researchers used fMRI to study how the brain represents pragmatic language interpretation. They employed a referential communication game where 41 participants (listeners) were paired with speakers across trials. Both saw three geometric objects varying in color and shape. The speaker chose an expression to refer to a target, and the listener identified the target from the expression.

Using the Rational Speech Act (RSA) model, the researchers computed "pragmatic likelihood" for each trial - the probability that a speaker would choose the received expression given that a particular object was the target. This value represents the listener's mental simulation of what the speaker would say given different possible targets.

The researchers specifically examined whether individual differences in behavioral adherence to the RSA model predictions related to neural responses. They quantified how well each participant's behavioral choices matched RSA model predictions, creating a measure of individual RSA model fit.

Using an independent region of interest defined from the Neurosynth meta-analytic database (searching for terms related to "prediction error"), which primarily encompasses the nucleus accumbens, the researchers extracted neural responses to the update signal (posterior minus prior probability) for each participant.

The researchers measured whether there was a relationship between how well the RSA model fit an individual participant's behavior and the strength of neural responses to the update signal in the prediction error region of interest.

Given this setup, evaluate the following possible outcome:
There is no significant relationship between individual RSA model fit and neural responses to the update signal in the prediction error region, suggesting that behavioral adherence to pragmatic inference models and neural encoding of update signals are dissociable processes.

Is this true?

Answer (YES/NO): NO